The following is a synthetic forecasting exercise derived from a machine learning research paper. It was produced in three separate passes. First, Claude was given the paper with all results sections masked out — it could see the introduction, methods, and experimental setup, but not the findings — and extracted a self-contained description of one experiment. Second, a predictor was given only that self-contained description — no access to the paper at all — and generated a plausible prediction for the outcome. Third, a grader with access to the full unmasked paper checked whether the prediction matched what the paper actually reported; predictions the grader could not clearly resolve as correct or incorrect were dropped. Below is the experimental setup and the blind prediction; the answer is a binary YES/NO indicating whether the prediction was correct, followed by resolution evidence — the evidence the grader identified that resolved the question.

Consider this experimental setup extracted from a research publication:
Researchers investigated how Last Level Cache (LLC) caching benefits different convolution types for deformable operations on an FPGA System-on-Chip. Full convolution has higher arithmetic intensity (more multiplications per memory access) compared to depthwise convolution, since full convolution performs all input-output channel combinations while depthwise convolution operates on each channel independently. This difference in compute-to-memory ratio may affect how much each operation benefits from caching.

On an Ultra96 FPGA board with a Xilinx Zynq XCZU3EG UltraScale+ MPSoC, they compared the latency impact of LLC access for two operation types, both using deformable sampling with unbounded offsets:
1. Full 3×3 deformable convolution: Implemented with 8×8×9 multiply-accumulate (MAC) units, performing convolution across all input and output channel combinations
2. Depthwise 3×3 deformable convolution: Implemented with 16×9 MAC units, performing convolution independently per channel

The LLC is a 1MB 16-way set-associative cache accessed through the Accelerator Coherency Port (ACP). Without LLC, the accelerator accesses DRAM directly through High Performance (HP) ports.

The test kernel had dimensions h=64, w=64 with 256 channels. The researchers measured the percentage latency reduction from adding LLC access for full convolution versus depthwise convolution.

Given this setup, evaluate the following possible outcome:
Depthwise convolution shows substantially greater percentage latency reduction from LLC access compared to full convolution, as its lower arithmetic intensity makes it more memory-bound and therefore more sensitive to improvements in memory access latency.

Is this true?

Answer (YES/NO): NO